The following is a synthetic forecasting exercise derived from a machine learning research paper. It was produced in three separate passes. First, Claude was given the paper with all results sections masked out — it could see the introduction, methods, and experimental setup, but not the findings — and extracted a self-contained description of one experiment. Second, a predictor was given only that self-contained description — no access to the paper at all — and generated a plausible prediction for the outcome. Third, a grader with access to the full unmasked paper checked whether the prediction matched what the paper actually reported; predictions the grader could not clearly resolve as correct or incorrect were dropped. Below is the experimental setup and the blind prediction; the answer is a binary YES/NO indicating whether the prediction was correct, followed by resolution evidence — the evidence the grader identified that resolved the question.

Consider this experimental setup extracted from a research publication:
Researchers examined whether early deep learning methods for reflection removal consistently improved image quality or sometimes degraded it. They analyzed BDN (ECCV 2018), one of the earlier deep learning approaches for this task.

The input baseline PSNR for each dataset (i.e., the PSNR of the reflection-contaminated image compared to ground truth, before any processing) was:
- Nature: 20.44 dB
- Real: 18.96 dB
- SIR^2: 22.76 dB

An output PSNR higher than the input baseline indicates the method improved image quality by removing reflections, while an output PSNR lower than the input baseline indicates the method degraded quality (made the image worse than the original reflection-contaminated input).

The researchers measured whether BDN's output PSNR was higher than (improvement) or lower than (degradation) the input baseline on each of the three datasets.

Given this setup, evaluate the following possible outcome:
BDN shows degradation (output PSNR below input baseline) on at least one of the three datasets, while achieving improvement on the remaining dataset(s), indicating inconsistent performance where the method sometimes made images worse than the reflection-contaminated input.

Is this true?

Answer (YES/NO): NO